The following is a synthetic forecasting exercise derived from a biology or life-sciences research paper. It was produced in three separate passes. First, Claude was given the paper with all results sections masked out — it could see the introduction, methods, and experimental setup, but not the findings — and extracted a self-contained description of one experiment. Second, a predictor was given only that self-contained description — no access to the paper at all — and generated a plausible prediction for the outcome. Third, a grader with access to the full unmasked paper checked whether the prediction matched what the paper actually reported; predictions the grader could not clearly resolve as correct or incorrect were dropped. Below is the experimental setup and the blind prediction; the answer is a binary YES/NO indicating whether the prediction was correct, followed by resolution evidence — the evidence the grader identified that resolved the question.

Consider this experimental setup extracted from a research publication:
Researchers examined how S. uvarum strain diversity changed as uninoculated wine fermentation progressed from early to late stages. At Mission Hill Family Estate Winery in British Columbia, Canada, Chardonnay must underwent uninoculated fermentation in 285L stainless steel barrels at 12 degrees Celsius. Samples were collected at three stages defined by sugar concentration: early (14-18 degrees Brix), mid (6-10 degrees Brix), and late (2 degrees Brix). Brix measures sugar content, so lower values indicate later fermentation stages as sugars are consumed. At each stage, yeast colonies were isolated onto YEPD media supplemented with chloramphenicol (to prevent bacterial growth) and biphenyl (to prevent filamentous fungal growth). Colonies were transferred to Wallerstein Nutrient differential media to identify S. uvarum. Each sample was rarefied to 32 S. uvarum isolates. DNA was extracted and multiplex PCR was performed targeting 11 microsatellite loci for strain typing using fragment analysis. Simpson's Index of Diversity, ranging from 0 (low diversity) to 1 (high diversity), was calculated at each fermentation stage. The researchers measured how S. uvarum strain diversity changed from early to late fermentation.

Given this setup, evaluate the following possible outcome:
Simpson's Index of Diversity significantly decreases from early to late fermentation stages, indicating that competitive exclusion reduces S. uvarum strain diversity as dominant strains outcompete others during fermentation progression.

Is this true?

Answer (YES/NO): NO